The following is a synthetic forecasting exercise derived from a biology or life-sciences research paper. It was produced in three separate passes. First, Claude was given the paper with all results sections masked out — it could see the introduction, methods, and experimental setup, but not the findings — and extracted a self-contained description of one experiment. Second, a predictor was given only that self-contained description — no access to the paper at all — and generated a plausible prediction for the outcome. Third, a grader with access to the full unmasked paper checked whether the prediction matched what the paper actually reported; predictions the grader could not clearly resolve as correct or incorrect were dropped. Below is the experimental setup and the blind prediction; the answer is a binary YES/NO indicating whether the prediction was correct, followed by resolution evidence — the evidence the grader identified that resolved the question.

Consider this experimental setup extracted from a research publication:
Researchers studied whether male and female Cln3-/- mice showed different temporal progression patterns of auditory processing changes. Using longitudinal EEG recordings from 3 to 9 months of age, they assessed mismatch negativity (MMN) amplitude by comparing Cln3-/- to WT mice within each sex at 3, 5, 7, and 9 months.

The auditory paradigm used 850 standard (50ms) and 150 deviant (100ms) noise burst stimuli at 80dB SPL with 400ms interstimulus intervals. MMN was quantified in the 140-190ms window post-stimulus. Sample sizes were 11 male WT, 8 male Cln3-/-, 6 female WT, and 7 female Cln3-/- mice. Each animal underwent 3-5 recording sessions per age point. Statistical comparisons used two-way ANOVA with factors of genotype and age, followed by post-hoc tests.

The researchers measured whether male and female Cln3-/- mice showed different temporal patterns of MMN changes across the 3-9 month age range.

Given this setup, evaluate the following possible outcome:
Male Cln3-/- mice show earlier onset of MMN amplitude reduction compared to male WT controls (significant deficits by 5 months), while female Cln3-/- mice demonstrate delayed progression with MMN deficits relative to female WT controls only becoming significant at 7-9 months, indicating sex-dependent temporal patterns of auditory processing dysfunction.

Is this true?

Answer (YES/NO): NO